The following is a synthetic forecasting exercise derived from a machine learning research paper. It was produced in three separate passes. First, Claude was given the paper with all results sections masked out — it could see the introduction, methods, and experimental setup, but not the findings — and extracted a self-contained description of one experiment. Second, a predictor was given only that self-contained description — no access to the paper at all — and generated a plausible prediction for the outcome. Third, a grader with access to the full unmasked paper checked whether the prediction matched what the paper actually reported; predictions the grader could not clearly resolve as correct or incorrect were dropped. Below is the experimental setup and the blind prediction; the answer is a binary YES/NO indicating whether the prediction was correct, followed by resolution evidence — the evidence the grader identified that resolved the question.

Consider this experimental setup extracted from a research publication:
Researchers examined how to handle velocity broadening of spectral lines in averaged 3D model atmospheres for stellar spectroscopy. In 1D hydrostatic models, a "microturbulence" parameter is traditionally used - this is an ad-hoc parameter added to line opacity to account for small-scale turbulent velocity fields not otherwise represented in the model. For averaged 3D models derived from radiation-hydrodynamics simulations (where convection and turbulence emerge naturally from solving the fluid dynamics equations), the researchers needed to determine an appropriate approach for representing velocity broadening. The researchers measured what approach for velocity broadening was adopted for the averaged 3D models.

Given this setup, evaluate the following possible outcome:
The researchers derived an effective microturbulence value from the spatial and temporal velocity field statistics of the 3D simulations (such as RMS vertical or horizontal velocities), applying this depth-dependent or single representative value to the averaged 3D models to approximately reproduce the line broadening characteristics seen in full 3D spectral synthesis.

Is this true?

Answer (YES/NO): YES